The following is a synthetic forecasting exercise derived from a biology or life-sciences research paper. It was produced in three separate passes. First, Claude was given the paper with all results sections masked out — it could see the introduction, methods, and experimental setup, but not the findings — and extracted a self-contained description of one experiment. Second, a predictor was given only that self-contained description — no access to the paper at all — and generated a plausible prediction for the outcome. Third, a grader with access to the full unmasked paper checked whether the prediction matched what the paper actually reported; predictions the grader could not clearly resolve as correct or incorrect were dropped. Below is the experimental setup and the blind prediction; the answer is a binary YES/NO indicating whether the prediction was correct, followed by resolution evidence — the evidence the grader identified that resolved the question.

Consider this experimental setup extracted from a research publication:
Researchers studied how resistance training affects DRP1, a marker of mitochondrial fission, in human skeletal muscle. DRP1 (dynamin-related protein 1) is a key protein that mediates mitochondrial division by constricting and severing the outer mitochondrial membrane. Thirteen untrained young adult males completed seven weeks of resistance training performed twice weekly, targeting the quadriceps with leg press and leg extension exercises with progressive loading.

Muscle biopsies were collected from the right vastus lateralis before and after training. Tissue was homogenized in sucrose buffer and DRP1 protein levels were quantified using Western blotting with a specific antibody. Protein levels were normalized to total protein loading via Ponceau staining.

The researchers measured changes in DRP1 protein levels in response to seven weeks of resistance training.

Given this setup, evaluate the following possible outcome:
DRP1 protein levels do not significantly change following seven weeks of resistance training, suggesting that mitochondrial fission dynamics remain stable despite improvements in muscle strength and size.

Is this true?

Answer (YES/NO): NO